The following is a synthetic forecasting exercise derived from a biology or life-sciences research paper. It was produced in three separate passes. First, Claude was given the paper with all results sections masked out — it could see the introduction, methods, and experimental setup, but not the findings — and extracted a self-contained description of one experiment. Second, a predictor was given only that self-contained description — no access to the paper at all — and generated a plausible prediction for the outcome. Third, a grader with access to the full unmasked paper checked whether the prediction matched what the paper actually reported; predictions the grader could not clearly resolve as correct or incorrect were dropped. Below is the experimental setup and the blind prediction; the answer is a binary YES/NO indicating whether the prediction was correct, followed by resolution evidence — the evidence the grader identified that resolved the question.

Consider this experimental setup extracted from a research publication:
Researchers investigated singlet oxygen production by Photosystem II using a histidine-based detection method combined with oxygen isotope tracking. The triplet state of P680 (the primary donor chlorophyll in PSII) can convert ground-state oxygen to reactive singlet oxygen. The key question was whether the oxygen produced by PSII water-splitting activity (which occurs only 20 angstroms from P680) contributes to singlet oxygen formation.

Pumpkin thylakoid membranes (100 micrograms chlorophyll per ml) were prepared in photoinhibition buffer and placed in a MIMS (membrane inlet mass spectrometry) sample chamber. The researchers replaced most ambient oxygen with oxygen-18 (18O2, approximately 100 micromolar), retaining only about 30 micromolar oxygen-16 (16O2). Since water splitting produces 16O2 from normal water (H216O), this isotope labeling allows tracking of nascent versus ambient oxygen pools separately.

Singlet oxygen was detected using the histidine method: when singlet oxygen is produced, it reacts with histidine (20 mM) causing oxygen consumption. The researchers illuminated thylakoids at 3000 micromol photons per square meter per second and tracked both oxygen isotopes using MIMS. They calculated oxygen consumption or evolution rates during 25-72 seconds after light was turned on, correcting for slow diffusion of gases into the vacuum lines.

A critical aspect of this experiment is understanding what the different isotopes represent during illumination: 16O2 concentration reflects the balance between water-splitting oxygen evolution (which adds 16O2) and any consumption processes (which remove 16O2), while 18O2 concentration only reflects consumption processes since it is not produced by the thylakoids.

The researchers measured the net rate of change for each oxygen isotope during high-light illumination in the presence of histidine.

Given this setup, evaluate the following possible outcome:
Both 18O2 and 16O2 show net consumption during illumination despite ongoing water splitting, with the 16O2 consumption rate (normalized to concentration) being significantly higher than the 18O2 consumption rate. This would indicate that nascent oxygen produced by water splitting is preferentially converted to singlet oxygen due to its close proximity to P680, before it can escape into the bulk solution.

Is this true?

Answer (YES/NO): NO